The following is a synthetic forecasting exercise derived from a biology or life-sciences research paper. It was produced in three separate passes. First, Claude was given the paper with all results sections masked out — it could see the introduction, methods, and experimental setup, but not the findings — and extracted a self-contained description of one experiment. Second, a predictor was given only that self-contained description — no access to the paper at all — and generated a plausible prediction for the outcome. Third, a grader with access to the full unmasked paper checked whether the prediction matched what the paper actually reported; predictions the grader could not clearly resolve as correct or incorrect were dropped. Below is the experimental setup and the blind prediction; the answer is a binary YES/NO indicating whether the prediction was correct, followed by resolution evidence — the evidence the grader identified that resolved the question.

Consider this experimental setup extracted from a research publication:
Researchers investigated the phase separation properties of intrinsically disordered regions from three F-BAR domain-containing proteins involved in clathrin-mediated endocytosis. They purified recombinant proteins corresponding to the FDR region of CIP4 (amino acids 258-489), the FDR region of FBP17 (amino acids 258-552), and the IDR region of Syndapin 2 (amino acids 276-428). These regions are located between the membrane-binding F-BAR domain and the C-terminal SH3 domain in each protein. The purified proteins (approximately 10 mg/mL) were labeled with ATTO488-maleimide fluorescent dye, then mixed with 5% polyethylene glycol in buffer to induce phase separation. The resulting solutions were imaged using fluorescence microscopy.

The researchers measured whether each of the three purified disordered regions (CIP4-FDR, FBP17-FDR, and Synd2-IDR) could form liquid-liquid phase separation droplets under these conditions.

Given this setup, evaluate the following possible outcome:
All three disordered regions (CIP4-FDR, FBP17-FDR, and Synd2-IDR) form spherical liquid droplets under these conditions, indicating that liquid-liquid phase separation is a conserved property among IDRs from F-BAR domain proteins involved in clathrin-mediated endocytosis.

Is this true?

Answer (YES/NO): NO